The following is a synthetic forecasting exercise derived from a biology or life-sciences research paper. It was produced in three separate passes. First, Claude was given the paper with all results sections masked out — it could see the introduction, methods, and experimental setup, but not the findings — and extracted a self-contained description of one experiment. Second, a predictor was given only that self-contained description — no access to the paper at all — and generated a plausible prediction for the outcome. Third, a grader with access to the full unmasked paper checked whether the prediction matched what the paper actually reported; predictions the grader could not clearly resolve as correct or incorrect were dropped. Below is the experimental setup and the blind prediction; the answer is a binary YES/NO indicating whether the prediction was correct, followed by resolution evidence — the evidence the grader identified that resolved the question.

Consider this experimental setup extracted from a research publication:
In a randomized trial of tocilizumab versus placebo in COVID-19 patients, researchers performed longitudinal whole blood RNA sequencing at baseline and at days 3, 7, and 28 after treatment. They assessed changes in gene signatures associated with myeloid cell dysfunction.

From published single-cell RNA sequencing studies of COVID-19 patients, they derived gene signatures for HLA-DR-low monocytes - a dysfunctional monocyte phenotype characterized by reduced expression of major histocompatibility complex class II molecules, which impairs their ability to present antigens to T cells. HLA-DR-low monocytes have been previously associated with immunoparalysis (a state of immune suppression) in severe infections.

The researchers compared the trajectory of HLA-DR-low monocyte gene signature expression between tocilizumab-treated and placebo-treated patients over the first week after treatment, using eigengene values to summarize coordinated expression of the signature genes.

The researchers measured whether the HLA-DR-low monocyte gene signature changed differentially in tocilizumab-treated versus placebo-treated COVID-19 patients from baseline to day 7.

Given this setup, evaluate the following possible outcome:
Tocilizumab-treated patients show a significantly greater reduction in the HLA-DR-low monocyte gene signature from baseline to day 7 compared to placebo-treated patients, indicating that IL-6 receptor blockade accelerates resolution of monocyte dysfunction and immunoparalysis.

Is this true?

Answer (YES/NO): YES